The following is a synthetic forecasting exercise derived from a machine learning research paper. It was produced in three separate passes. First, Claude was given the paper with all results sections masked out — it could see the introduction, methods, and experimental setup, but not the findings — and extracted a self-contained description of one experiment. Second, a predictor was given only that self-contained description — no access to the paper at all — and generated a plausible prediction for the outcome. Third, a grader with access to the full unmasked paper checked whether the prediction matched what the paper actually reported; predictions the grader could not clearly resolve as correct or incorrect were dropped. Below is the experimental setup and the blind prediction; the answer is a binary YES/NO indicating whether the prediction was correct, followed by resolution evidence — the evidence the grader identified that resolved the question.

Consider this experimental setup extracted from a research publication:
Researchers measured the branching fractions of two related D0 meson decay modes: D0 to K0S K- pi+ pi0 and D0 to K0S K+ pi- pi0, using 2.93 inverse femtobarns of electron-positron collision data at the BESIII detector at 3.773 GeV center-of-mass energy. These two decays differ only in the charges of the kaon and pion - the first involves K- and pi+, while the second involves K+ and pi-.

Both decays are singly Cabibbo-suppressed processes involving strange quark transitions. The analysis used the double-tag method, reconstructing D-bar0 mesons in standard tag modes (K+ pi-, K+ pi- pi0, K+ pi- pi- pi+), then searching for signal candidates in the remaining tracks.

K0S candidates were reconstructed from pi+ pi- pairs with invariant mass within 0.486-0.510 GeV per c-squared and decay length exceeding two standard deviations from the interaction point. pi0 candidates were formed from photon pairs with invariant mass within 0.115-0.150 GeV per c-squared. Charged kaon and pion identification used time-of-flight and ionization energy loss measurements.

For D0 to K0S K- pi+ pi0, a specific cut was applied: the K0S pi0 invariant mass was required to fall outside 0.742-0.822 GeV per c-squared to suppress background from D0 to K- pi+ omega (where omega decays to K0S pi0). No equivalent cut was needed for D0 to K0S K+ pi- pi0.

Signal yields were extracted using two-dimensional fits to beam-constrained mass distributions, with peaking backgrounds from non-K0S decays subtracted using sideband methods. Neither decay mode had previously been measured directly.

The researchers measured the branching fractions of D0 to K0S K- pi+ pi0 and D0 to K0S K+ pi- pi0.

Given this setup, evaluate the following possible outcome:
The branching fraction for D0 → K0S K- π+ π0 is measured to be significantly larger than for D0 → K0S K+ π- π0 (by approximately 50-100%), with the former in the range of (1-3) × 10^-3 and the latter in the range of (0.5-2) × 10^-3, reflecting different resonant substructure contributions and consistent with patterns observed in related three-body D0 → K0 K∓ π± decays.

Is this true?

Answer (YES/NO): YES